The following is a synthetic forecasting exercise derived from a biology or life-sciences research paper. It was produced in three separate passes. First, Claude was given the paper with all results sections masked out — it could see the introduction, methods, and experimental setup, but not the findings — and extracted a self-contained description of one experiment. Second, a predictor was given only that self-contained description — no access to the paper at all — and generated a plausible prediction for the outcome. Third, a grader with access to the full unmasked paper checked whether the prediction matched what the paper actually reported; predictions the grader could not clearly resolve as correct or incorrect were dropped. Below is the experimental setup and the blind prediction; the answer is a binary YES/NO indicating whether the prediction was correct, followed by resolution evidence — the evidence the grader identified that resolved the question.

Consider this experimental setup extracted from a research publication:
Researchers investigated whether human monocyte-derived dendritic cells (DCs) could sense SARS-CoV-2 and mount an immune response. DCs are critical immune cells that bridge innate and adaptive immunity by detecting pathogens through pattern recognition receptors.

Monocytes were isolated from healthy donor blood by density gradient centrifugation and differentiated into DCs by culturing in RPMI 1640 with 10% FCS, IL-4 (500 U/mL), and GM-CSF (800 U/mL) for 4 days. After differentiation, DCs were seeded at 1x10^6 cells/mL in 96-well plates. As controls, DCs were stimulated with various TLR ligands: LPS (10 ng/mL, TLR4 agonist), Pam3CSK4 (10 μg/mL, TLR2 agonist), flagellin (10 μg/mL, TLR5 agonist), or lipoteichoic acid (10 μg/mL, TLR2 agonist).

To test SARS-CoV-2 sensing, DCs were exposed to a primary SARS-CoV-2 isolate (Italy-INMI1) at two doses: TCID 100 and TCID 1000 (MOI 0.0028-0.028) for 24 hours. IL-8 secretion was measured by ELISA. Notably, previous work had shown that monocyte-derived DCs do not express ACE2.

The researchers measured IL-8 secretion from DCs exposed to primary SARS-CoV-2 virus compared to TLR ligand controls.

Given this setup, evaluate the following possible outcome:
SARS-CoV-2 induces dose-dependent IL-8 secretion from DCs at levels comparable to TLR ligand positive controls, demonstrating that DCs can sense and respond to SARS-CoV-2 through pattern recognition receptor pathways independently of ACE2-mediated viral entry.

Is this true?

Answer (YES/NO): NO